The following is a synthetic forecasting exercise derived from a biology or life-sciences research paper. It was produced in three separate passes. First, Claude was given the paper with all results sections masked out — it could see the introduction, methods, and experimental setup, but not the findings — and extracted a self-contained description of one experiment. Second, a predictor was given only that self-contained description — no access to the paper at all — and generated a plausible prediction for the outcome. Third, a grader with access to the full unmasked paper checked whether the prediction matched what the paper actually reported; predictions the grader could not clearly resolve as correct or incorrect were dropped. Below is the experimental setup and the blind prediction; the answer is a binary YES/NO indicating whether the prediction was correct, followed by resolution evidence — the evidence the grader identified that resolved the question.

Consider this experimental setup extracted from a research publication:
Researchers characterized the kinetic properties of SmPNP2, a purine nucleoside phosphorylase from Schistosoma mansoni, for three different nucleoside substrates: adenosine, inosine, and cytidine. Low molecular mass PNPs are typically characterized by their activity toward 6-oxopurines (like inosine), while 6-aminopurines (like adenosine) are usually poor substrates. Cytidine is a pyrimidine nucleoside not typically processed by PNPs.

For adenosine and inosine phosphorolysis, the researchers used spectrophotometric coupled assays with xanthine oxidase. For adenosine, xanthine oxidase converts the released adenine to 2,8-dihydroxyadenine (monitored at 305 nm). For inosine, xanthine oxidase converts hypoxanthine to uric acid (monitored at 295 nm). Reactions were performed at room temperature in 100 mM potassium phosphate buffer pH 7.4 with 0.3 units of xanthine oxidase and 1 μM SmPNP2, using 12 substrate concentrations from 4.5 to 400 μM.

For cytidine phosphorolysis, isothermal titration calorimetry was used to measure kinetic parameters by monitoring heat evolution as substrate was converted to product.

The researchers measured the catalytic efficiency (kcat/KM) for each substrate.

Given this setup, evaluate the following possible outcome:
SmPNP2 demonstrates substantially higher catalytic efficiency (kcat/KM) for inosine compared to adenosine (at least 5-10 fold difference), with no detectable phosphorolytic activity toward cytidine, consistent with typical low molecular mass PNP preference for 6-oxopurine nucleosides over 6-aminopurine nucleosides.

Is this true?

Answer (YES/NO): NO